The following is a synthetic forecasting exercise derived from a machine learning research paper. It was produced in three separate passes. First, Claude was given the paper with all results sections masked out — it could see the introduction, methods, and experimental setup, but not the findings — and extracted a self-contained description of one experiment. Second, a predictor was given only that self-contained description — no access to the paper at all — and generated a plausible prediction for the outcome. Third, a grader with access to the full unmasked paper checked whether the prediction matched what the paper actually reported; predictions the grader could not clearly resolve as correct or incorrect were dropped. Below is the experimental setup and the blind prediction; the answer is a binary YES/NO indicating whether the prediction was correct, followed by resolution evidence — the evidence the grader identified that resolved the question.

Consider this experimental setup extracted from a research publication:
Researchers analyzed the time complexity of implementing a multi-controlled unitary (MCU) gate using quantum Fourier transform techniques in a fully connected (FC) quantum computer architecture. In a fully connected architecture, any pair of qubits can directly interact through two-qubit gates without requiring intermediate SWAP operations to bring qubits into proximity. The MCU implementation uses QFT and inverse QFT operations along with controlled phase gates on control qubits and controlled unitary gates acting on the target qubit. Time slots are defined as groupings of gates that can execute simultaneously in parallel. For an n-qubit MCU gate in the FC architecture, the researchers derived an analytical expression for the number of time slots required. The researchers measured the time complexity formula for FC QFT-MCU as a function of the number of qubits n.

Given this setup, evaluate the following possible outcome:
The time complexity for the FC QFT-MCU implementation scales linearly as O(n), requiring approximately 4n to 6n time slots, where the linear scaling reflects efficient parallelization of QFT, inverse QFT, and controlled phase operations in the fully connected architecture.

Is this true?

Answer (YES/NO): NO